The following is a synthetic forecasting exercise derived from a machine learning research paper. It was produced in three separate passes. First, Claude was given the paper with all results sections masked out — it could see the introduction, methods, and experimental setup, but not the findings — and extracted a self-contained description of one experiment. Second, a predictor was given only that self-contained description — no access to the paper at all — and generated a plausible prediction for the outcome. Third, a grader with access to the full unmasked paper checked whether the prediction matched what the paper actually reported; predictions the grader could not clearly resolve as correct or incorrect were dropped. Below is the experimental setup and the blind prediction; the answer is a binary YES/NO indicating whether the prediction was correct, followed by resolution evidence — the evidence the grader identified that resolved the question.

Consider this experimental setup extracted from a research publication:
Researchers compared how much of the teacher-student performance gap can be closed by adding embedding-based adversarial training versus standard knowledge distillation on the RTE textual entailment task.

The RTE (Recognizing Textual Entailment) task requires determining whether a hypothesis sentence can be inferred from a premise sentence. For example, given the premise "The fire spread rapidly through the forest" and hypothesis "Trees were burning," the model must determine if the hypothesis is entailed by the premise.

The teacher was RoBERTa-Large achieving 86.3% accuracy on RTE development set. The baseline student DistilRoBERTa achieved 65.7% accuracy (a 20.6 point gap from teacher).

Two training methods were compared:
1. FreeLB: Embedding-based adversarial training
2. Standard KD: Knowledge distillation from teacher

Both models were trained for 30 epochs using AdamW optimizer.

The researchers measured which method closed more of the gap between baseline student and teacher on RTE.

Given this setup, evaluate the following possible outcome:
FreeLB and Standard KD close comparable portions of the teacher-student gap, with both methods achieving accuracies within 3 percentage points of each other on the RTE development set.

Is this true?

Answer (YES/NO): NO